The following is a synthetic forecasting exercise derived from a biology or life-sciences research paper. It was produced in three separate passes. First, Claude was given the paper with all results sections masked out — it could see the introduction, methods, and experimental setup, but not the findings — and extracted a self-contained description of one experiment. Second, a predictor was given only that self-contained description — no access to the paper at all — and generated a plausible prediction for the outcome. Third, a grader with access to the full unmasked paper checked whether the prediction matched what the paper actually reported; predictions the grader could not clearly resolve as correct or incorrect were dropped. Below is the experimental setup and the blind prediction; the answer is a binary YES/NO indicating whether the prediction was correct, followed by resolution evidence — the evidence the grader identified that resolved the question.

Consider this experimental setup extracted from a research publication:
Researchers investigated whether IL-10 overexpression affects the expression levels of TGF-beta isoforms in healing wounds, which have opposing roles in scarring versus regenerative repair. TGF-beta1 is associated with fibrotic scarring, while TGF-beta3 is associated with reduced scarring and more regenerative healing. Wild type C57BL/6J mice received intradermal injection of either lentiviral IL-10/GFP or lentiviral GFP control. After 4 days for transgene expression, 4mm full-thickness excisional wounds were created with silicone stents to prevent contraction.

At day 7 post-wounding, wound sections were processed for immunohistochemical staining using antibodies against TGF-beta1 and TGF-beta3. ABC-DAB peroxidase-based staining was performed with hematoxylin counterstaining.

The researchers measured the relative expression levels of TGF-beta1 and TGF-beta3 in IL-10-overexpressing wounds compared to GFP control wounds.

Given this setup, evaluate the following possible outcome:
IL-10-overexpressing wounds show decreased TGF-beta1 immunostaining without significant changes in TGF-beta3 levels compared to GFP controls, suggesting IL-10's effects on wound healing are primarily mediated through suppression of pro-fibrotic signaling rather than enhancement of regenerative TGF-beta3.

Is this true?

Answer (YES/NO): NO